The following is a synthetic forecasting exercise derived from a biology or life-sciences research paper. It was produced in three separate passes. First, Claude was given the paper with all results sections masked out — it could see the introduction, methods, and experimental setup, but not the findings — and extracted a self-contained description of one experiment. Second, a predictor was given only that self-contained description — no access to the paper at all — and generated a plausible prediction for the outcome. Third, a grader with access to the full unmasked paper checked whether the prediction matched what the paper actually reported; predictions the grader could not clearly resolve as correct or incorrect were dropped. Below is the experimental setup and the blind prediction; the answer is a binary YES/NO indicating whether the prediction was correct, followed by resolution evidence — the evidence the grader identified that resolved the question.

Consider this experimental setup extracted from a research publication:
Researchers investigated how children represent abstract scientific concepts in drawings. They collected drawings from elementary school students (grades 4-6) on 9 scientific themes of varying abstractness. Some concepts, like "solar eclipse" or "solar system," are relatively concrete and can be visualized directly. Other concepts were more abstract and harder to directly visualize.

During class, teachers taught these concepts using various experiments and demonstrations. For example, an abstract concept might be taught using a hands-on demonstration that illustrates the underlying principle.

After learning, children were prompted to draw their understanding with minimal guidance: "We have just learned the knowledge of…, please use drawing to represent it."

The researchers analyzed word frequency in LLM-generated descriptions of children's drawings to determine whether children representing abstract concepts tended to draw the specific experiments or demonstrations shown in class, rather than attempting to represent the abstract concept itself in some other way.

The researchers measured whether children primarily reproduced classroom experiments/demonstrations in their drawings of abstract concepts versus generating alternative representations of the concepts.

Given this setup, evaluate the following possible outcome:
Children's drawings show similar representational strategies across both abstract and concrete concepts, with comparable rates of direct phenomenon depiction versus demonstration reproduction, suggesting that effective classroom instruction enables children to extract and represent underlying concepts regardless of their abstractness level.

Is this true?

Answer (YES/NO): NO